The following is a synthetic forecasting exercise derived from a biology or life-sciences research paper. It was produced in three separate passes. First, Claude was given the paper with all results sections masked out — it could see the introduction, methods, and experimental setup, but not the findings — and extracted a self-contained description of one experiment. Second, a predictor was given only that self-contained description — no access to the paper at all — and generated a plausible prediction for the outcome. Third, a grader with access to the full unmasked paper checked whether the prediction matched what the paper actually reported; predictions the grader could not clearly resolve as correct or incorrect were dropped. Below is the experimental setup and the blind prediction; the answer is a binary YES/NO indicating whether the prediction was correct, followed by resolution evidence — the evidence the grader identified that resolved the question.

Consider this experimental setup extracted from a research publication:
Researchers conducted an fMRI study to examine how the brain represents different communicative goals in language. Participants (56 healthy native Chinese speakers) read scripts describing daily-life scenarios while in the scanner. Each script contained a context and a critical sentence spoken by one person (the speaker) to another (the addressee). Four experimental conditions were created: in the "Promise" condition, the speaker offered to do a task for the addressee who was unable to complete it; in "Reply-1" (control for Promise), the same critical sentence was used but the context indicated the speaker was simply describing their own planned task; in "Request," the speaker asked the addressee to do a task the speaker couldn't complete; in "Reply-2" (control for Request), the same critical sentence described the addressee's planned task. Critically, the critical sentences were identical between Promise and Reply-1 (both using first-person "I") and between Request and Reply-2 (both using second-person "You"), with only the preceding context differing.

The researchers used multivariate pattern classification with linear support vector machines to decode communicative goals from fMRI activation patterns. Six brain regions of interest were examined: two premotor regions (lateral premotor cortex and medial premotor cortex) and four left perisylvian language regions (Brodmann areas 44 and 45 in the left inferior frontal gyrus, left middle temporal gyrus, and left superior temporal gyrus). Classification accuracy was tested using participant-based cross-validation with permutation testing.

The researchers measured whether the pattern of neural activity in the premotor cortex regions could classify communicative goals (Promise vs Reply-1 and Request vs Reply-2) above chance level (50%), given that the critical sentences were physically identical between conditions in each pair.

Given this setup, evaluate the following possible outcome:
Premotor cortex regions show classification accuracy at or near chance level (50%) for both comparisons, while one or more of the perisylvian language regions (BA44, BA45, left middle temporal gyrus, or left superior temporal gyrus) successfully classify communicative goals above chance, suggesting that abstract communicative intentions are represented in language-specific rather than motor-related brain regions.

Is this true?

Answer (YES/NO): NO